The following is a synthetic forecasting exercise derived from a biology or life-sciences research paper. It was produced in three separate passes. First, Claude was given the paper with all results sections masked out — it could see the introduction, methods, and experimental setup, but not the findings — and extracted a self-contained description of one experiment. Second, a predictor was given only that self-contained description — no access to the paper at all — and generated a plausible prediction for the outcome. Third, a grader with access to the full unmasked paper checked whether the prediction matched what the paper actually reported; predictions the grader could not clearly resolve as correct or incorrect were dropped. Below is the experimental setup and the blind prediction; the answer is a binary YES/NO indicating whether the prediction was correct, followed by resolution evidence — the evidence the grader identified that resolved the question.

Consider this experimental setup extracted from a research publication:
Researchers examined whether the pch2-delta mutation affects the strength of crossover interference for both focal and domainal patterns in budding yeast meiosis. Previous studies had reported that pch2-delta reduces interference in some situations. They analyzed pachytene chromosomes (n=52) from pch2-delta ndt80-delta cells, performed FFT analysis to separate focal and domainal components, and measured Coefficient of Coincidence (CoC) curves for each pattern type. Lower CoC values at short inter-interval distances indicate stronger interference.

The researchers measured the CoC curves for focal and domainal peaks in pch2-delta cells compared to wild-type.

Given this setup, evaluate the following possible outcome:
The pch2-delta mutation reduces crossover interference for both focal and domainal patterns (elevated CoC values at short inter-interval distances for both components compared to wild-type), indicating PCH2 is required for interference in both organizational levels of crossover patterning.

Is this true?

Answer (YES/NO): YES